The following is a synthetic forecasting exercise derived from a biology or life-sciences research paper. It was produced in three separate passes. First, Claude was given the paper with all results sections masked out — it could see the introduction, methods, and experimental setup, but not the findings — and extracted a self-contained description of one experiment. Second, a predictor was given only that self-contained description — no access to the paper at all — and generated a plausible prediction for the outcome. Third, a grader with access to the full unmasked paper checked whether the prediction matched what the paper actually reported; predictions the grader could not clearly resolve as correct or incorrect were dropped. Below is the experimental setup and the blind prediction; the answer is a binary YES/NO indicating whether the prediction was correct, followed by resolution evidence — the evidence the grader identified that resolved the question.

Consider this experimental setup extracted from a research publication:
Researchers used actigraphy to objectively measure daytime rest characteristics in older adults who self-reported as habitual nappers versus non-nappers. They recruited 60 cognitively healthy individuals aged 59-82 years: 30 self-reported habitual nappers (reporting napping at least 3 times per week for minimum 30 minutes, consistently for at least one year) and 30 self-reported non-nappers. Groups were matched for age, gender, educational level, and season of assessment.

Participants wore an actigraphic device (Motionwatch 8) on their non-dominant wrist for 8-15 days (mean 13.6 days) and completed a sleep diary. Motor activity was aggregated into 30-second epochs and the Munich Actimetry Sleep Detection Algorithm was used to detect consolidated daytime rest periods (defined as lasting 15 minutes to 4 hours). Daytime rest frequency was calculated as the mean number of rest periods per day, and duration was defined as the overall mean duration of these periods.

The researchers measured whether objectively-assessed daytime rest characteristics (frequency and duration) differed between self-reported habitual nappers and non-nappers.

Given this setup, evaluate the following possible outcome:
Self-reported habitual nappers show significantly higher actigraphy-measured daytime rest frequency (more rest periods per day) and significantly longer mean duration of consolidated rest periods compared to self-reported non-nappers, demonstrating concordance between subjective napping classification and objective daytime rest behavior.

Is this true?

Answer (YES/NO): YES